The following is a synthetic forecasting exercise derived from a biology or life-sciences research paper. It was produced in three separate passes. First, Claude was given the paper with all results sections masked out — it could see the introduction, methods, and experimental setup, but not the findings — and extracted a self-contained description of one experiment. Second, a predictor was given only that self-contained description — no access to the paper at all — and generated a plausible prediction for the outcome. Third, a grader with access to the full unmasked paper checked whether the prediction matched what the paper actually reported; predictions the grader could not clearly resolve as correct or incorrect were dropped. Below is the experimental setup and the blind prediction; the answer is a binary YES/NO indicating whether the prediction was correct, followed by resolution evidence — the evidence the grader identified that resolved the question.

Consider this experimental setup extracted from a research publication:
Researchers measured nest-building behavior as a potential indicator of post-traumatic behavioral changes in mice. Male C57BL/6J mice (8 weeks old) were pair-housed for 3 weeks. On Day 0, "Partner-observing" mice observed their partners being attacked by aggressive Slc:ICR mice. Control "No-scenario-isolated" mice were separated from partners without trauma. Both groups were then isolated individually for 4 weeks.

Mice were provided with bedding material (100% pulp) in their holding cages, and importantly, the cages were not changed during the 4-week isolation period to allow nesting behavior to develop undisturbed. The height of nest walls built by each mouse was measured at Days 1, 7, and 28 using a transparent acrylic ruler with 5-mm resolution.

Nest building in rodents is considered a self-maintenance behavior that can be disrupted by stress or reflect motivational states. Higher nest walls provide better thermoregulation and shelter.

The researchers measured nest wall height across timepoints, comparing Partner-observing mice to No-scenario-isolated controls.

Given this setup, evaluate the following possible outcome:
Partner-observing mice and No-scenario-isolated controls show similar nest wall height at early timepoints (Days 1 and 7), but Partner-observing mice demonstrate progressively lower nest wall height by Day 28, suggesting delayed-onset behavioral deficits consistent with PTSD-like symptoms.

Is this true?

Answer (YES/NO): NO